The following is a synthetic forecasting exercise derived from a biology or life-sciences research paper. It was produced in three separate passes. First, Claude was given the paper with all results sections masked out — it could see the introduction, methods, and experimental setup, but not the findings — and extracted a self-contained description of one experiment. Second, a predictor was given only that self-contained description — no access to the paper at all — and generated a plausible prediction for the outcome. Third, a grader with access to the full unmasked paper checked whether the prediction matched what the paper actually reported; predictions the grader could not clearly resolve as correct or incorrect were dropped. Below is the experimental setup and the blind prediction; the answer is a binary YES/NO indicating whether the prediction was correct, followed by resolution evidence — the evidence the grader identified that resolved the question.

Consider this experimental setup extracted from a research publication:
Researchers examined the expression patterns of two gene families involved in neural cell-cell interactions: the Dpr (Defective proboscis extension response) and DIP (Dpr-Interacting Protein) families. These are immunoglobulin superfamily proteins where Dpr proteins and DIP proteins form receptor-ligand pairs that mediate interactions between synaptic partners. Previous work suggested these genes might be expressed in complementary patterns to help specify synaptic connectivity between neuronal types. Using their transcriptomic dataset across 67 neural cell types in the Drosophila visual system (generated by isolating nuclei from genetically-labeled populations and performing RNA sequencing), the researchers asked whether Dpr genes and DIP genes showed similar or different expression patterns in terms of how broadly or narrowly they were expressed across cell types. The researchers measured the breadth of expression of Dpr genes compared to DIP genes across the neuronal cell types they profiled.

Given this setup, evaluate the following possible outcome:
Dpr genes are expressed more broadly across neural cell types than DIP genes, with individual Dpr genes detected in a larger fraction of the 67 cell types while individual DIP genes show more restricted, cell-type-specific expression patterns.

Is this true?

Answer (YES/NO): YES